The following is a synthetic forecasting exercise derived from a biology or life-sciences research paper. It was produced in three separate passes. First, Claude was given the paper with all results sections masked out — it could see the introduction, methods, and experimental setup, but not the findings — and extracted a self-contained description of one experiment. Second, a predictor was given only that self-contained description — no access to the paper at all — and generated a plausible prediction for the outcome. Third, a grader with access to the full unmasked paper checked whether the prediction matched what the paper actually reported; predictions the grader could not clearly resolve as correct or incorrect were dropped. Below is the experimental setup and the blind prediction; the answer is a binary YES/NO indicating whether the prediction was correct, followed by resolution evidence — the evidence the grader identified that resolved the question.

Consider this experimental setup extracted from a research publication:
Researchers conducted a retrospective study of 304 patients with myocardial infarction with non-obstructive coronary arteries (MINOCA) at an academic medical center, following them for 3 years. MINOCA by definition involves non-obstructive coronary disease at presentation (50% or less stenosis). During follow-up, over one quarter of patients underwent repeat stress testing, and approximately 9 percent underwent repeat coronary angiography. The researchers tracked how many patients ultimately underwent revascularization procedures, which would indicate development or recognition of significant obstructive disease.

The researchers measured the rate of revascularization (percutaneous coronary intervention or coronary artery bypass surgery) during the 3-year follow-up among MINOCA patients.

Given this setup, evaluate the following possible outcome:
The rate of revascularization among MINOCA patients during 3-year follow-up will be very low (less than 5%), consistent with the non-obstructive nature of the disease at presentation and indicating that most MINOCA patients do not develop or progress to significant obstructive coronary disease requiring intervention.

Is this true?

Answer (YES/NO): YES